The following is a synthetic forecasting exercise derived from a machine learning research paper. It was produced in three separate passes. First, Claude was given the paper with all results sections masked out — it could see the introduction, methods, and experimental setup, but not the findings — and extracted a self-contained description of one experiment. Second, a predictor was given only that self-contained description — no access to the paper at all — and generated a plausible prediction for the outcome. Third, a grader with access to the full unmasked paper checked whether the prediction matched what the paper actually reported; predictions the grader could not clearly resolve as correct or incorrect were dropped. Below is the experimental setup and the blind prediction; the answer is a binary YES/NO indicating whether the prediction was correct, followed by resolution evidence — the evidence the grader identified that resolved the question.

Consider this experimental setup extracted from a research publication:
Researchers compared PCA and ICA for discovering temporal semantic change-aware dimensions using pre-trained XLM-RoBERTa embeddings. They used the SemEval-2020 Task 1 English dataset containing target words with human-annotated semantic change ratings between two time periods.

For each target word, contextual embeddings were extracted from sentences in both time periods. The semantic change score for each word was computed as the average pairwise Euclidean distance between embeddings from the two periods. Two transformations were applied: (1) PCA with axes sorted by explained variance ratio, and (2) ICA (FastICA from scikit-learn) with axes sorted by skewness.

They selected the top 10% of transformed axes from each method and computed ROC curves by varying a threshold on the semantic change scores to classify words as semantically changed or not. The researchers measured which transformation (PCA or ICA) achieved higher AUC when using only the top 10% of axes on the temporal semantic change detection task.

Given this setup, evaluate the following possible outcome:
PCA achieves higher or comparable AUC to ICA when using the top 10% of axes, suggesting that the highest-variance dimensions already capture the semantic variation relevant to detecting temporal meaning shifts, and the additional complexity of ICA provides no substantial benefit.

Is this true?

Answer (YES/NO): YES